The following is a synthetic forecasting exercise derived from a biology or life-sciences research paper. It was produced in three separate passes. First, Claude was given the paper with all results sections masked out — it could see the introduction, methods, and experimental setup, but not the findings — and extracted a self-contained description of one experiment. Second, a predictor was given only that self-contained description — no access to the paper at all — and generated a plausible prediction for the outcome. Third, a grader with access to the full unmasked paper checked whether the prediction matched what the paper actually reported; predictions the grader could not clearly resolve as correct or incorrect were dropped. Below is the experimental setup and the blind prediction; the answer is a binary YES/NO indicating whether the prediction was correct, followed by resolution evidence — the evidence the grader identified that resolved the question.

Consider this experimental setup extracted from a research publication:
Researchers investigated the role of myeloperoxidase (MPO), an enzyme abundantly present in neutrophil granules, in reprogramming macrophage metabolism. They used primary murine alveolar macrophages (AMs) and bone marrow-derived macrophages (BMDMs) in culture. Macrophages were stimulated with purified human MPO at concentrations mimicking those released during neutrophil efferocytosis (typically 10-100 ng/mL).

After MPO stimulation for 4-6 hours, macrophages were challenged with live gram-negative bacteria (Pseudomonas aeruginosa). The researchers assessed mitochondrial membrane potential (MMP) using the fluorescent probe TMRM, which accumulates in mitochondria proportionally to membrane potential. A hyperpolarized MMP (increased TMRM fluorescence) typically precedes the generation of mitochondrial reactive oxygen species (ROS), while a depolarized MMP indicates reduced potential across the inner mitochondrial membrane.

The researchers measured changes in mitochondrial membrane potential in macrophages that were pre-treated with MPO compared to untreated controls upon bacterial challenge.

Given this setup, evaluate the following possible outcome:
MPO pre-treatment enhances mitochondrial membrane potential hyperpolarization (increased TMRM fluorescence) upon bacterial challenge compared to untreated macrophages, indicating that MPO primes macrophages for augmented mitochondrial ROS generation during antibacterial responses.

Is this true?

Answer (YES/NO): NO